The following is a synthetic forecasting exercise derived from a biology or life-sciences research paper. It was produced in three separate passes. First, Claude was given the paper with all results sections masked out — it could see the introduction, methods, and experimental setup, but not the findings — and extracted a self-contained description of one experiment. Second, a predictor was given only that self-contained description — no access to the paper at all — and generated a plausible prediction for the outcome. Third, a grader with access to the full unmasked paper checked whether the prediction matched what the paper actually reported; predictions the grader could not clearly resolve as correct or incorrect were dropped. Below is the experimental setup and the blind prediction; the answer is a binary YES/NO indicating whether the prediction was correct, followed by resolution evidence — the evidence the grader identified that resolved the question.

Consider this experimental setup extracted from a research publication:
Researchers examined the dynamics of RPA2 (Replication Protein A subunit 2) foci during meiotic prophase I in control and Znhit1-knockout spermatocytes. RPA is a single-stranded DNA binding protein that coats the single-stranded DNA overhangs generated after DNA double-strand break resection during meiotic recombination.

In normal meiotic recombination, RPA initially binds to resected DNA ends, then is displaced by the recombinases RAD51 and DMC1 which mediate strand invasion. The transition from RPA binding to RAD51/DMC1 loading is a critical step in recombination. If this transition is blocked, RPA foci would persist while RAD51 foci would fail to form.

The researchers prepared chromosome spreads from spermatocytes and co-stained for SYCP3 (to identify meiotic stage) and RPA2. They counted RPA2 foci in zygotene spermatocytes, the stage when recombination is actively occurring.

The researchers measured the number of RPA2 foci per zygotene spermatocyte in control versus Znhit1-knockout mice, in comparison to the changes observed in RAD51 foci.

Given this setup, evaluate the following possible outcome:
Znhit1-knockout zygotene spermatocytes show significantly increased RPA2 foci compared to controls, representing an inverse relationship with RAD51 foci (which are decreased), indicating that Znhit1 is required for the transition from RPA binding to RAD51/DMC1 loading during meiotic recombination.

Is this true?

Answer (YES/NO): NO